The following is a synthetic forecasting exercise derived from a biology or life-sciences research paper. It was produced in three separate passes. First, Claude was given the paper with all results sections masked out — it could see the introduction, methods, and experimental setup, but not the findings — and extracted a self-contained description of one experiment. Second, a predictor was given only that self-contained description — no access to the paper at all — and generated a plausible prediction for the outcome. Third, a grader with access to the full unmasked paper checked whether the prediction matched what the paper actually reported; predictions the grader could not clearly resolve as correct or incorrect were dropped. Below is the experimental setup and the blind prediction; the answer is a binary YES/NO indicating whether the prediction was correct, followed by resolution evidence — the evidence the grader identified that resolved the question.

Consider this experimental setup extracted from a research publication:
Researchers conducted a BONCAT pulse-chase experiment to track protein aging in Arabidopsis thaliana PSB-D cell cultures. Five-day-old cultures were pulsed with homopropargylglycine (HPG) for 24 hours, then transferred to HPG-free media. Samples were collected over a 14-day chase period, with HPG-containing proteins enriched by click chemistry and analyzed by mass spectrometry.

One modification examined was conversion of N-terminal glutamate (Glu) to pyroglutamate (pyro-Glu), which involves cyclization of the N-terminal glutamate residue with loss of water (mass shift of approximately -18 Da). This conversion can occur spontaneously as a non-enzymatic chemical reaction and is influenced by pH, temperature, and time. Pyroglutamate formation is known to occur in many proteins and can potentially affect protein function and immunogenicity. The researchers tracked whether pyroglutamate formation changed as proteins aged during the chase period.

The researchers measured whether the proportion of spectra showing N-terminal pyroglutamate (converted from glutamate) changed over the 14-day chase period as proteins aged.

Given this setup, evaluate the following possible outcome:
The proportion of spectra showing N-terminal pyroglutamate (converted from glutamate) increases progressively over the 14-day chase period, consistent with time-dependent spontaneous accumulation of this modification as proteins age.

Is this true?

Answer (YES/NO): NO